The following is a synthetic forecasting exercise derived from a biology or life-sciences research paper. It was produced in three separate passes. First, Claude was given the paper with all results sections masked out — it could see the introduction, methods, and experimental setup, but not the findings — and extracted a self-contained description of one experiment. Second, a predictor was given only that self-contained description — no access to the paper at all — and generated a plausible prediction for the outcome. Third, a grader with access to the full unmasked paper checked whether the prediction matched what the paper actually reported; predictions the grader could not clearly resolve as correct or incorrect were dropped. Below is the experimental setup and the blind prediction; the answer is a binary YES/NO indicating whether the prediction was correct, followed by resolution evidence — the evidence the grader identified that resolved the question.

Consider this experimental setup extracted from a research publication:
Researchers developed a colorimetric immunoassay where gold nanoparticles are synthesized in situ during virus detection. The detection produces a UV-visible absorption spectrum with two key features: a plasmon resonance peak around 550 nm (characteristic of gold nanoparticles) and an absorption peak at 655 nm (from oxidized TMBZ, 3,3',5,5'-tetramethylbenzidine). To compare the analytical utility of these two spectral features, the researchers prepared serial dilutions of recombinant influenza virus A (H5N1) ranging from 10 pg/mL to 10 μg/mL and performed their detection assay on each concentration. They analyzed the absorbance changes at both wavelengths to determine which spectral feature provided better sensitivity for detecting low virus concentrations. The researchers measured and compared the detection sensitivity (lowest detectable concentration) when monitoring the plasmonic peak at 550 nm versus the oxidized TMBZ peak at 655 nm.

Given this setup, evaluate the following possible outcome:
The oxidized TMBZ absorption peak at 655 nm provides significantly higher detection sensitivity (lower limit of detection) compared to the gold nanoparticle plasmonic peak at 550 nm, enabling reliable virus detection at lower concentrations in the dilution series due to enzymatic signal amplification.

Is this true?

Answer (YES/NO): YES